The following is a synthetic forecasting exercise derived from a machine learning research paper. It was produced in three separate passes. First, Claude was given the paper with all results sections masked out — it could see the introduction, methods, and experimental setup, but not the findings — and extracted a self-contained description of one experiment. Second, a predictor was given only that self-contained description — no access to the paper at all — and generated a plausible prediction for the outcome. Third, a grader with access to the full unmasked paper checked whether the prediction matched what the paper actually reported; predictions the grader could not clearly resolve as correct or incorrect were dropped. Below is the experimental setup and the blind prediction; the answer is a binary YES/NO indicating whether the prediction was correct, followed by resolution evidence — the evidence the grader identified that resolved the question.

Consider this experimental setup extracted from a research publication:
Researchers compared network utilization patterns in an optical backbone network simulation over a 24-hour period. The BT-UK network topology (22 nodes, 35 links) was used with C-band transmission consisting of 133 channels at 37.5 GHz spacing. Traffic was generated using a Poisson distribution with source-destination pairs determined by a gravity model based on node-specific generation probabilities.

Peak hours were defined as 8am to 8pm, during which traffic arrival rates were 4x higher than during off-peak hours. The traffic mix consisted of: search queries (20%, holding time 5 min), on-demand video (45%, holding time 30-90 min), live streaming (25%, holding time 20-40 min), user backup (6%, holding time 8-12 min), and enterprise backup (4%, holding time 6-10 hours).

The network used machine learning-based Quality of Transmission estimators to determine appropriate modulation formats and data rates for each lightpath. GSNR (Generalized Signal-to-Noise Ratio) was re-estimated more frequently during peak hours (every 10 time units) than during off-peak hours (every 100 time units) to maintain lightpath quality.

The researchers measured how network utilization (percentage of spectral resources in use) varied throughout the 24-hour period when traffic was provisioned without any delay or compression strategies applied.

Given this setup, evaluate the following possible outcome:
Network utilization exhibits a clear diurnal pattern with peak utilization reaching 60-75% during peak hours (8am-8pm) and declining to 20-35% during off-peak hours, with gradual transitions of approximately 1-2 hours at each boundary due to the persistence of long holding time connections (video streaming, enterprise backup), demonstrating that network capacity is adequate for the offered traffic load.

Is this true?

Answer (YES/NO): NO